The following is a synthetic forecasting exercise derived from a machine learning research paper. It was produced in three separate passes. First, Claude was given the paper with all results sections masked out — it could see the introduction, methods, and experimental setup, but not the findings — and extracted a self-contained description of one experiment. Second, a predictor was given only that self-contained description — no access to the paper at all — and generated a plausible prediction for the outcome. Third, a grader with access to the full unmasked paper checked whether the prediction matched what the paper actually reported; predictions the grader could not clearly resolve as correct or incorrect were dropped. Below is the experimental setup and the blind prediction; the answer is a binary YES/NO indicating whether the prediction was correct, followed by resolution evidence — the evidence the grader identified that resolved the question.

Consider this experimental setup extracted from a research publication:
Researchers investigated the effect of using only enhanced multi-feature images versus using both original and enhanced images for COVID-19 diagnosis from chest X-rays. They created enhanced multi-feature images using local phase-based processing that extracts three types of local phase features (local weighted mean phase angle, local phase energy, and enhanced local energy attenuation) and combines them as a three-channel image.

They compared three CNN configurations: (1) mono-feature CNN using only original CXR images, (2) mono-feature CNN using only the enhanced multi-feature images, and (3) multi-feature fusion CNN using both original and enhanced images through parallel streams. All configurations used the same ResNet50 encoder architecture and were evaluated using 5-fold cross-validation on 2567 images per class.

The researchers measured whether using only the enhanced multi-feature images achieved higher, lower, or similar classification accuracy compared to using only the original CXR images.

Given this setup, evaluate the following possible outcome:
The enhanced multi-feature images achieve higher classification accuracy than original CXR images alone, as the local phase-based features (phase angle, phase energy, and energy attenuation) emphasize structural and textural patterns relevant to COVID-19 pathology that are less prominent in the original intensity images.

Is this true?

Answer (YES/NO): YES